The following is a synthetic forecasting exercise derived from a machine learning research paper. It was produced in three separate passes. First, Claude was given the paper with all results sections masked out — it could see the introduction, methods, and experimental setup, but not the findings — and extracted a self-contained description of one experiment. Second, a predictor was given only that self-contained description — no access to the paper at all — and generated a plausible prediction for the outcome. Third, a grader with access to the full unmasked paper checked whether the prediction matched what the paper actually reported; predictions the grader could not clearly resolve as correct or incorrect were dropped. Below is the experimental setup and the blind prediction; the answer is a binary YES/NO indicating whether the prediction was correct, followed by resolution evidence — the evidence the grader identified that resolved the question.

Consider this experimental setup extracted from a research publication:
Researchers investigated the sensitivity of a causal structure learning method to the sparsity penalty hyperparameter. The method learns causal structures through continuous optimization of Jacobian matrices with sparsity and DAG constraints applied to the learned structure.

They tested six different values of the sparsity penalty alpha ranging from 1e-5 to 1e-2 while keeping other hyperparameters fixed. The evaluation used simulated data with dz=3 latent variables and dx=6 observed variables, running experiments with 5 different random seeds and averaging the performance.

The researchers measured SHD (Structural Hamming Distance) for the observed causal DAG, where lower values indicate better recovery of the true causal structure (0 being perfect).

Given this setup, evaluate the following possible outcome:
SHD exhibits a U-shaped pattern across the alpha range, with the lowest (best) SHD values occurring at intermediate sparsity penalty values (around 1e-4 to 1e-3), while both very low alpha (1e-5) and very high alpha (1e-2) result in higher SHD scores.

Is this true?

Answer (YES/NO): NO